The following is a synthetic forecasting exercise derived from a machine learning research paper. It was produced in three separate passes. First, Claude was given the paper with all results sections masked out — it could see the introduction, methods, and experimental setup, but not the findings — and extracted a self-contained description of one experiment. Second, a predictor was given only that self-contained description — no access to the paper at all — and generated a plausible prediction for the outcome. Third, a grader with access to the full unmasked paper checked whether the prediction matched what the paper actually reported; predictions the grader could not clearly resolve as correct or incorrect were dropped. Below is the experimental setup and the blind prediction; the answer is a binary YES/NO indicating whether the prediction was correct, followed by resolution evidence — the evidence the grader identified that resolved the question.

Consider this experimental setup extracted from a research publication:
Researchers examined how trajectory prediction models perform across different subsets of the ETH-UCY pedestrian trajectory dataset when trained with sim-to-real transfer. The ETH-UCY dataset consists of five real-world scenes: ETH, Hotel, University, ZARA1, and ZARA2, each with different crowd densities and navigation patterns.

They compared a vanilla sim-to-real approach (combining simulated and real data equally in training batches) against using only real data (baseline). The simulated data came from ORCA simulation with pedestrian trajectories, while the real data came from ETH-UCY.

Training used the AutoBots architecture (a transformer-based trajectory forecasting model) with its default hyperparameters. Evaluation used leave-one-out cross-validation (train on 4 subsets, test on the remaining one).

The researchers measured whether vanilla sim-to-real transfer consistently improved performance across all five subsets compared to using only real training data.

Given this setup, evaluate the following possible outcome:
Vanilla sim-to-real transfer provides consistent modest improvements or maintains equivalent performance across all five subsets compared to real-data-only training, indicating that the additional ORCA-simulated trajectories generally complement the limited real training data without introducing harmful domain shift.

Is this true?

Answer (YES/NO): NO